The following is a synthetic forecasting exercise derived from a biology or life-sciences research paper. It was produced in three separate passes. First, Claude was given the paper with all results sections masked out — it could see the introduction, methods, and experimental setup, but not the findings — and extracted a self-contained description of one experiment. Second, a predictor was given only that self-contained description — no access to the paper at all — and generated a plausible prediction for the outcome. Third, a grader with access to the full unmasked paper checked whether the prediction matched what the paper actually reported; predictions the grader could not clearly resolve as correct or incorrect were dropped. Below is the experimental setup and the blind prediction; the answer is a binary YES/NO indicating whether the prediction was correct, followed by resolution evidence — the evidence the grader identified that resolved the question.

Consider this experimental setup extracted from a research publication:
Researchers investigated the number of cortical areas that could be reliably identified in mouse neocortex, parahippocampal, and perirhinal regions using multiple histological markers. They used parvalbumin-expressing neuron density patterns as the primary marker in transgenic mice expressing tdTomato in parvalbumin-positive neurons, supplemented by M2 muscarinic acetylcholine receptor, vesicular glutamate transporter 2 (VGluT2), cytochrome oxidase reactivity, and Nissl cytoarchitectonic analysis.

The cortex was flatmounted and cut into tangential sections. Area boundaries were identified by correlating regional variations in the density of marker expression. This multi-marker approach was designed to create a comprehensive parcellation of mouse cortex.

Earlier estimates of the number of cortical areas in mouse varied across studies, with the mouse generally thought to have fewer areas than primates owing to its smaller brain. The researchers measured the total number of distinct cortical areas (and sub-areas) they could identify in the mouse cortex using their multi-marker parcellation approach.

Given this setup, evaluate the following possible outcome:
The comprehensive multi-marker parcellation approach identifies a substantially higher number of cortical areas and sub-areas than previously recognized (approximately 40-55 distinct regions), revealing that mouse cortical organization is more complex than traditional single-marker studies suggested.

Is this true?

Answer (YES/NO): NO